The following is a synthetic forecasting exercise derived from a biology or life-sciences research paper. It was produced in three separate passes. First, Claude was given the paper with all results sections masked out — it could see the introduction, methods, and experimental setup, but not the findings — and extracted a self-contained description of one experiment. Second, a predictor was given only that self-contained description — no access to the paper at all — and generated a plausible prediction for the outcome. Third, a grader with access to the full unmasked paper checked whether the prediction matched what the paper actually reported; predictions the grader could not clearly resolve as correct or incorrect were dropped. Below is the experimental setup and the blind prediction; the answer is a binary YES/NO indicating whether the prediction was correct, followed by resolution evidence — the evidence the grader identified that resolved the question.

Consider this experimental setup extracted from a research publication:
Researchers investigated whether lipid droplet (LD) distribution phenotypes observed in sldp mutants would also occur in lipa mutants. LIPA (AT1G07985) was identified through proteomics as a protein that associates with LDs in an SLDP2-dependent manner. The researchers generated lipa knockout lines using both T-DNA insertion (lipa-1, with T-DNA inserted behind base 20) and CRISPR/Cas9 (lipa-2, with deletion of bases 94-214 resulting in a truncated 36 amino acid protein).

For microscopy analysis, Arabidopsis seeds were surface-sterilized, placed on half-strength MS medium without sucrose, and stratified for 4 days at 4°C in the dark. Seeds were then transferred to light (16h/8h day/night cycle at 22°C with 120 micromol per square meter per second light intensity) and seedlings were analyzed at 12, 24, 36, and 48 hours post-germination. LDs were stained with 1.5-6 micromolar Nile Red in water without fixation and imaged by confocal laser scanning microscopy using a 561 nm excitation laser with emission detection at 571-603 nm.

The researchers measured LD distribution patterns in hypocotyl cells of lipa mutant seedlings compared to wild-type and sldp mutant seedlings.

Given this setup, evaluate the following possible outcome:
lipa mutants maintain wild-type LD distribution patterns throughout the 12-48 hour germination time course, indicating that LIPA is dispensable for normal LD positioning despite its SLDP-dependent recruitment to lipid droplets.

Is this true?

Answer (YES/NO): NO